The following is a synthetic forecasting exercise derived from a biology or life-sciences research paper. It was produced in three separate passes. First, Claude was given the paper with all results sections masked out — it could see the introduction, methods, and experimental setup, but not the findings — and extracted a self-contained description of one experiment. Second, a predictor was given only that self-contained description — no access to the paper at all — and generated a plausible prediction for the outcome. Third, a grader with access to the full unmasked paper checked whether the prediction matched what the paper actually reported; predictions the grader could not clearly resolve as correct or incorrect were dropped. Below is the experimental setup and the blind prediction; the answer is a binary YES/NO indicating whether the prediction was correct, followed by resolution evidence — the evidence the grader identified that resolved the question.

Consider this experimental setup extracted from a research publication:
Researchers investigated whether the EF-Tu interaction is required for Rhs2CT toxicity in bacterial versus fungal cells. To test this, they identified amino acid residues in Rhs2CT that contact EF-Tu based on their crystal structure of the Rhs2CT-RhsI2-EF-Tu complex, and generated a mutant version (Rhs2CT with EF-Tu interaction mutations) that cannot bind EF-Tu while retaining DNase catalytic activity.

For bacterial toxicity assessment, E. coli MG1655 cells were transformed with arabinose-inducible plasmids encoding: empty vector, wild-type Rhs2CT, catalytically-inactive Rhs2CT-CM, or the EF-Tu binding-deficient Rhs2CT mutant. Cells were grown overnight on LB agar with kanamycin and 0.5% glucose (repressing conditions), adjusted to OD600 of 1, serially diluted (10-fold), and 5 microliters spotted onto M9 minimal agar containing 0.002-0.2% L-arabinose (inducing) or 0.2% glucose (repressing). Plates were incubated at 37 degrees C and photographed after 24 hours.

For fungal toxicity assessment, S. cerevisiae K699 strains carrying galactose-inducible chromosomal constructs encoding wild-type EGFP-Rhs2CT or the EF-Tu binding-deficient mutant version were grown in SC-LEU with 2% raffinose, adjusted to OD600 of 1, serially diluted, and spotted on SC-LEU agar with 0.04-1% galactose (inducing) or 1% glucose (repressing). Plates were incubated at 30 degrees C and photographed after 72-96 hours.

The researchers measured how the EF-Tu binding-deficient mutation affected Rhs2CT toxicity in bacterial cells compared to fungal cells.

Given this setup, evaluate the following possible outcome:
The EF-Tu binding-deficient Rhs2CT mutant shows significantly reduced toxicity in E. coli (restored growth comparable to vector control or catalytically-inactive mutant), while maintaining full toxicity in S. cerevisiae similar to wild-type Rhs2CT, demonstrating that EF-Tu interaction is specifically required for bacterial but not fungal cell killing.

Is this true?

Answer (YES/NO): NO